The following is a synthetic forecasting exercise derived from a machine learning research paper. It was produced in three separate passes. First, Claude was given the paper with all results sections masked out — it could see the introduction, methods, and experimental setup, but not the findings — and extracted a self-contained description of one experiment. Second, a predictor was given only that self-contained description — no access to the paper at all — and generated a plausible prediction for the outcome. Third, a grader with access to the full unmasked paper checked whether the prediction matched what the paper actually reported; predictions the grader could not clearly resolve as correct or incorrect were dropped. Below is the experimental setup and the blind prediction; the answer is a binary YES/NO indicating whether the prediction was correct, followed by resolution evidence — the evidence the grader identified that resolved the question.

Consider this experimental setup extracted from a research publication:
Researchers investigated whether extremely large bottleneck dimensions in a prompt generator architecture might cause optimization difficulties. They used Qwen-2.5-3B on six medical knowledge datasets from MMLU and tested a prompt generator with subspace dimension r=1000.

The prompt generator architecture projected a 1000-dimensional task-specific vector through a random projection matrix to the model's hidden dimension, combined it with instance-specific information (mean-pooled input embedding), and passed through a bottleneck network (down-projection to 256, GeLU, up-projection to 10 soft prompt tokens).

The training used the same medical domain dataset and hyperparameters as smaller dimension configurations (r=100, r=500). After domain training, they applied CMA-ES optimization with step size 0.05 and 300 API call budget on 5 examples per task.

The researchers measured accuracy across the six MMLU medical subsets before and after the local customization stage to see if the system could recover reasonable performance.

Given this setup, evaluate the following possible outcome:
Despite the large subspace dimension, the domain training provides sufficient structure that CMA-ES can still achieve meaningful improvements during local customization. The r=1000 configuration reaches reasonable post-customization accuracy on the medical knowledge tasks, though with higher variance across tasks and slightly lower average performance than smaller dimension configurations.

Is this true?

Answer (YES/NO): NO